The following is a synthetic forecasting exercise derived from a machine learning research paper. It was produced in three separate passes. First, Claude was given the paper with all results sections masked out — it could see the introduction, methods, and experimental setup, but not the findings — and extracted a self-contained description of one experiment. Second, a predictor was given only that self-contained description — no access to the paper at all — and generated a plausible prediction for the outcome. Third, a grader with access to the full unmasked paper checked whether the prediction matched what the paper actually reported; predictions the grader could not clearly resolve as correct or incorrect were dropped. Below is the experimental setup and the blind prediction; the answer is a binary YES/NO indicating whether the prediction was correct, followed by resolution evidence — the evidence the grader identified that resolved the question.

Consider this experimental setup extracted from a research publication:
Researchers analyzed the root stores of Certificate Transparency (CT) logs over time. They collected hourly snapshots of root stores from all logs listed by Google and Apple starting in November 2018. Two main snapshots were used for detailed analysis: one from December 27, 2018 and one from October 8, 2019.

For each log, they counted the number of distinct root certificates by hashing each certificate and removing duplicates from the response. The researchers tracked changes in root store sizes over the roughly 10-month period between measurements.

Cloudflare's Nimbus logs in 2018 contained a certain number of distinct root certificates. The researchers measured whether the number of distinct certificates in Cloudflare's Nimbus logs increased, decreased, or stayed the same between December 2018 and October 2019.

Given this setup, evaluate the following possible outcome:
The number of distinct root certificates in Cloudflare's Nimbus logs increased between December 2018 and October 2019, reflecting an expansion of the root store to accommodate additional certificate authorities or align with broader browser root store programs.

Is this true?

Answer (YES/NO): YES